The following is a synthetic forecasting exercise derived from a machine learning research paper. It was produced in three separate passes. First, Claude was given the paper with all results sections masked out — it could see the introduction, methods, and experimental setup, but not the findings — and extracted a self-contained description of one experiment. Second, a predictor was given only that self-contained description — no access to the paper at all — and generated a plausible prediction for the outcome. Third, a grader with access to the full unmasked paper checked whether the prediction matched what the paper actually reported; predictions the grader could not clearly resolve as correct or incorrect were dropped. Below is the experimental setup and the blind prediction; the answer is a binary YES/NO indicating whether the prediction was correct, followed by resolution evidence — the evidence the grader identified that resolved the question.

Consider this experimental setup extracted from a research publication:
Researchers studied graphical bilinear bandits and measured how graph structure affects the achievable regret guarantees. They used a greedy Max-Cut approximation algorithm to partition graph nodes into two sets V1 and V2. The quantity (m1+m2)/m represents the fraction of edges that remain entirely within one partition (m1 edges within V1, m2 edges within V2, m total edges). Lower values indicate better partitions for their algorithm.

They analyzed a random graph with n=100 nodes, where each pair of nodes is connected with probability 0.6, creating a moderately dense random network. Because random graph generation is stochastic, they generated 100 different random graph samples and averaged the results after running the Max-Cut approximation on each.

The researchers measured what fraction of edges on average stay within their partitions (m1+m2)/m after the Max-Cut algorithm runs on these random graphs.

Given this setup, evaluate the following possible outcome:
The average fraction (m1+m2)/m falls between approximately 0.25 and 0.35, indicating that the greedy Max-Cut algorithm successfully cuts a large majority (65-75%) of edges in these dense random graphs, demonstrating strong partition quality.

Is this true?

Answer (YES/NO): NO